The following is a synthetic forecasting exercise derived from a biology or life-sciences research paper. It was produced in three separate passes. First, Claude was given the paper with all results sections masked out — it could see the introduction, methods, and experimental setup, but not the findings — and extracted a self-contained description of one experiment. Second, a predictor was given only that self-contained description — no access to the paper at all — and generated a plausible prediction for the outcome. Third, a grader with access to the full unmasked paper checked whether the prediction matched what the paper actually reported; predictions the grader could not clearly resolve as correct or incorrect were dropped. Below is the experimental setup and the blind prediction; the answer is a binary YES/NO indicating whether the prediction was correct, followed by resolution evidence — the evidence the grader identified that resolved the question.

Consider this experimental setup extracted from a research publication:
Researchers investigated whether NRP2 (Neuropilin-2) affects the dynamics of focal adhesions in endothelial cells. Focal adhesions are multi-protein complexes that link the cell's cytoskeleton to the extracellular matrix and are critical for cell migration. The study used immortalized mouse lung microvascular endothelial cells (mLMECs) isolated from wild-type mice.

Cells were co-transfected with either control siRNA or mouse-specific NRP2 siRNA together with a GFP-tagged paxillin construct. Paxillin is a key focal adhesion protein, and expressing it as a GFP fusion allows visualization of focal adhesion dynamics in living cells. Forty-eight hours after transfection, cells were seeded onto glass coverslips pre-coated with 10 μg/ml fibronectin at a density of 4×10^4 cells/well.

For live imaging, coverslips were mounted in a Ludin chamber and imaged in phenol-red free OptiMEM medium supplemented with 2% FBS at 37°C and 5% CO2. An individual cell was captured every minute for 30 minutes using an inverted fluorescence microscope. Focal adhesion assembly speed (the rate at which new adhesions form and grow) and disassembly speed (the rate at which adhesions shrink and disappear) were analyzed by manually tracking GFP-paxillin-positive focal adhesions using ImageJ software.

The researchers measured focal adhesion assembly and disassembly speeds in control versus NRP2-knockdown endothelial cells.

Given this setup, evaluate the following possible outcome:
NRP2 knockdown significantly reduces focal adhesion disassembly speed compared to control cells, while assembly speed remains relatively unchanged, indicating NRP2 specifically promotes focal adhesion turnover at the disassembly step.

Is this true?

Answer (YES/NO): NO